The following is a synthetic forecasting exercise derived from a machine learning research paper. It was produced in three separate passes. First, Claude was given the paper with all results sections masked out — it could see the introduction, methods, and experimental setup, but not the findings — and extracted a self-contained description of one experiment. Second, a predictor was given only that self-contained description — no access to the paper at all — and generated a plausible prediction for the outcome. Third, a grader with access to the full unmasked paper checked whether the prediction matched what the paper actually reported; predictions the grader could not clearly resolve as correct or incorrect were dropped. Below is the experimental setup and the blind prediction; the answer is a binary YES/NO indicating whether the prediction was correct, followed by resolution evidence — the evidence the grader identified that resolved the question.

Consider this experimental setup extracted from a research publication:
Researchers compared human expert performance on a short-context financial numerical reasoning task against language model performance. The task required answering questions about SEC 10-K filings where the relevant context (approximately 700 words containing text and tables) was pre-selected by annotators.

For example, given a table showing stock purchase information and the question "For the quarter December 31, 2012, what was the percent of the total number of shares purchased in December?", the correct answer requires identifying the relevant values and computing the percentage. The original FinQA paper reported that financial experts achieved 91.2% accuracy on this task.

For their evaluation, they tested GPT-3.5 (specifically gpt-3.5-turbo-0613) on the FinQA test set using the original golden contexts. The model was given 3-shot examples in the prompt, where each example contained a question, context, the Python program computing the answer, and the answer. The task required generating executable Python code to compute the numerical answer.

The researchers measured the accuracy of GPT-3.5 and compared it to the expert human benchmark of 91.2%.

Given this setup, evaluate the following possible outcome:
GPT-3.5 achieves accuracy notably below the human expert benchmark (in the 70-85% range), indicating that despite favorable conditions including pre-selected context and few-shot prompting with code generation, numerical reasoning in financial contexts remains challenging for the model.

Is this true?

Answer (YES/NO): NO